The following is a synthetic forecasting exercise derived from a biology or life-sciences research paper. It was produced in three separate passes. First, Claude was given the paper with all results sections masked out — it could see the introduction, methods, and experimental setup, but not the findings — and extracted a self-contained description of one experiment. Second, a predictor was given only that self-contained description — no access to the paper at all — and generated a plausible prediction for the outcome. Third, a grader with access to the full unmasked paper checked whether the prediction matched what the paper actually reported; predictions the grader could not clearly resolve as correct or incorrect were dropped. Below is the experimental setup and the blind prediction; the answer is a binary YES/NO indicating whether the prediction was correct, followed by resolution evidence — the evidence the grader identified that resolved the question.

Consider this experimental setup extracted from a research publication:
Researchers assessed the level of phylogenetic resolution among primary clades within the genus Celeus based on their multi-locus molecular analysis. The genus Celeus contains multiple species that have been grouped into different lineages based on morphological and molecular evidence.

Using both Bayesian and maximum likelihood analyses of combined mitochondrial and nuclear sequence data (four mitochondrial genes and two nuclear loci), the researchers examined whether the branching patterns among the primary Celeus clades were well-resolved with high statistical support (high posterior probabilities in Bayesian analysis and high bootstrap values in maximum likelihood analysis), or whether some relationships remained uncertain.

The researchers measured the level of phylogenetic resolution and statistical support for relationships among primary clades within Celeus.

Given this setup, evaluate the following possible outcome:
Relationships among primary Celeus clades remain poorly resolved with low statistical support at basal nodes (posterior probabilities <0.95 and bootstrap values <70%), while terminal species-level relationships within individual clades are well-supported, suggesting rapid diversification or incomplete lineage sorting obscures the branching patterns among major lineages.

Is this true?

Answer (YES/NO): NO